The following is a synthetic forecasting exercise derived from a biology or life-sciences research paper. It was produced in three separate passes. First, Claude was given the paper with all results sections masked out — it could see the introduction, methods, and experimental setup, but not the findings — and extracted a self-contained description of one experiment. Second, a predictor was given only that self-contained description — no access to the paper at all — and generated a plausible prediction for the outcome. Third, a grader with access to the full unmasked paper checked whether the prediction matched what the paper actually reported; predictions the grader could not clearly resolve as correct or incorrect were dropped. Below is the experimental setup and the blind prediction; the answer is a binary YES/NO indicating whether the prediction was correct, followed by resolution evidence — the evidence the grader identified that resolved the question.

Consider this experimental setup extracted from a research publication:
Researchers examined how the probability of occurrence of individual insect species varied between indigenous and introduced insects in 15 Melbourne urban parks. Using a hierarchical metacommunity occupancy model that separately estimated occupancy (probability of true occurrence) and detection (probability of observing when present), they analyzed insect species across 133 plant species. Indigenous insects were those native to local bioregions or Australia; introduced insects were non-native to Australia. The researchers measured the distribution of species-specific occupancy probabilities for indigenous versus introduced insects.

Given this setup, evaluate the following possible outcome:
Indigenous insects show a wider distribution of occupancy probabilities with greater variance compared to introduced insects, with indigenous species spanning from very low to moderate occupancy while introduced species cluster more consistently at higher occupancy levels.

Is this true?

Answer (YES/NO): NO